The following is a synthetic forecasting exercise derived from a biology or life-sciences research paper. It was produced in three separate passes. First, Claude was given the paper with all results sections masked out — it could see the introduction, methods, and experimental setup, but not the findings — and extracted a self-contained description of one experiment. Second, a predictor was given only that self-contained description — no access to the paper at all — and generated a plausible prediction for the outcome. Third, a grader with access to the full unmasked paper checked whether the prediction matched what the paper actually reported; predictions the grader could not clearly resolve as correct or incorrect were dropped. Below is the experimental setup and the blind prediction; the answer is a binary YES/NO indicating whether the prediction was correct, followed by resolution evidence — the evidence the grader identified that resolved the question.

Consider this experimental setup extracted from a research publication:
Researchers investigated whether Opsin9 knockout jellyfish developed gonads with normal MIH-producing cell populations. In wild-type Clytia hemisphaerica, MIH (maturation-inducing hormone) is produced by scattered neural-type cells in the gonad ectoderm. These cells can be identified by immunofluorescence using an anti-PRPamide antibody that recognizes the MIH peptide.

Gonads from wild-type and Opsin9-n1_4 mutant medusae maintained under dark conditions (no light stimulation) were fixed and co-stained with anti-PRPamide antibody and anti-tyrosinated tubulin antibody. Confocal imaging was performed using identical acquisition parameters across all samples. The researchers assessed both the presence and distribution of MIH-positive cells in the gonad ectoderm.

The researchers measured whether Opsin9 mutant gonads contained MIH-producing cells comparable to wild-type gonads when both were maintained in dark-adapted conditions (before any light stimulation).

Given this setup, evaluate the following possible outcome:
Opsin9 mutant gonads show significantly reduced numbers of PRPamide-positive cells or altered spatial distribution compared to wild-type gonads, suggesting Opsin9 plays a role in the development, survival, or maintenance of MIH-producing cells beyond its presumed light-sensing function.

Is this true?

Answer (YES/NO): NO